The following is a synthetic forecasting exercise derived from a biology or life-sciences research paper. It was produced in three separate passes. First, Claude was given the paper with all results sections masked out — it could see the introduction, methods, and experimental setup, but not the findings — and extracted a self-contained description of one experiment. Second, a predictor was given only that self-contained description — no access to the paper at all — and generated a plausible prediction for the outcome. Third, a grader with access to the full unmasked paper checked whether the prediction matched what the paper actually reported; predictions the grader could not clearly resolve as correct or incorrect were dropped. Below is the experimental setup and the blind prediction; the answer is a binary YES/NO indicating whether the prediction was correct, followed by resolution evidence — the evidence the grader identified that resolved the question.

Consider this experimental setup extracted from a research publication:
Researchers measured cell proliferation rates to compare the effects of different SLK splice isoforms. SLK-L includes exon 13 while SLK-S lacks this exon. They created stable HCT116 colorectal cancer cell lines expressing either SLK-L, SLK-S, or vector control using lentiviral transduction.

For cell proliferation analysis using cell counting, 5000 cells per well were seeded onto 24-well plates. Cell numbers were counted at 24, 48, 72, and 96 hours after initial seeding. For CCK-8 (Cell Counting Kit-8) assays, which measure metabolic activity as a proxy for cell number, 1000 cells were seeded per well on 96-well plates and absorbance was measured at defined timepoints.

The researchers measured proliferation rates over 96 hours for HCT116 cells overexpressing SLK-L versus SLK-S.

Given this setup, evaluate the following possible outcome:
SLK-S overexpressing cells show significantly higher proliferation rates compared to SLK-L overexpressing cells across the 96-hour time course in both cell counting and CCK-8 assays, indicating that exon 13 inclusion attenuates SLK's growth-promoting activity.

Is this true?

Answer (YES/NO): NO